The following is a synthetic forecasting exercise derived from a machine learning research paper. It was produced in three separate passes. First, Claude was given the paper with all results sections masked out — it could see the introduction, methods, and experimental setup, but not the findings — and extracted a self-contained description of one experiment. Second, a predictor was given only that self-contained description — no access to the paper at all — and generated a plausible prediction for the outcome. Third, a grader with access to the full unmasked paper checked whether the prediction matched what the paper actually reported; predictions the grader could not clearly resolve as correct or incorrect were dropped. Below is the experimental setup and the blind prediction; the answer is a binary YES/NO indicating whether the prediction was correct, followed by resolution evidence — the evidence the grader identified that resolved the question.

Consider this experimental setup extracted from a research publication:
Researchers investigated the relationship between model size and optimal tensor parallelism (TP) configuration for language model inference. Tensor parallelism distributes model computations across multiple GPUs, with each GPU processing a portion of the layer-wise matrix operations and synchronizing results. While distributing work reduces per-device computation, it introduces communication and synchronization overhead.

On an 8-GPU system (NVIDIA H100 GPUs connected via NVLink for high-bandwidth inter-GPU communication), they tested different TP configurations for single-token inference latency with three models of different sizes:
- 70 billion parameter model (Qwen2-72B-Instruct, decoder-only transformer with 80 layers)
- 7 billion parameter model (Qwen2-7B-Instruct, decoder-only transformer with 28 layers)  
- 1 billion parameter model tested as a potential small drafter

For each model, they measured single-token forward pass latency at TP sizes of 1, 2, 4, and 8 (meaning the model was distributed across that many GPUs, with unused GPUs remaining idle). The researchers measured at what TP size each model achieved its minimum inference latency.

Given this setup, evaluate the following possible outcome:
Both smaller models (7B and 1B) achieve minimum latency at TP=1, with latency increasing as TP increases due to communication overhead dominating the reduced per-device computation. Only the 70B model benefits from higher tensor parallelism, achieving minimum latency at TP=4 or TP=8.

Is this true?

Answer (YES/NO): NO